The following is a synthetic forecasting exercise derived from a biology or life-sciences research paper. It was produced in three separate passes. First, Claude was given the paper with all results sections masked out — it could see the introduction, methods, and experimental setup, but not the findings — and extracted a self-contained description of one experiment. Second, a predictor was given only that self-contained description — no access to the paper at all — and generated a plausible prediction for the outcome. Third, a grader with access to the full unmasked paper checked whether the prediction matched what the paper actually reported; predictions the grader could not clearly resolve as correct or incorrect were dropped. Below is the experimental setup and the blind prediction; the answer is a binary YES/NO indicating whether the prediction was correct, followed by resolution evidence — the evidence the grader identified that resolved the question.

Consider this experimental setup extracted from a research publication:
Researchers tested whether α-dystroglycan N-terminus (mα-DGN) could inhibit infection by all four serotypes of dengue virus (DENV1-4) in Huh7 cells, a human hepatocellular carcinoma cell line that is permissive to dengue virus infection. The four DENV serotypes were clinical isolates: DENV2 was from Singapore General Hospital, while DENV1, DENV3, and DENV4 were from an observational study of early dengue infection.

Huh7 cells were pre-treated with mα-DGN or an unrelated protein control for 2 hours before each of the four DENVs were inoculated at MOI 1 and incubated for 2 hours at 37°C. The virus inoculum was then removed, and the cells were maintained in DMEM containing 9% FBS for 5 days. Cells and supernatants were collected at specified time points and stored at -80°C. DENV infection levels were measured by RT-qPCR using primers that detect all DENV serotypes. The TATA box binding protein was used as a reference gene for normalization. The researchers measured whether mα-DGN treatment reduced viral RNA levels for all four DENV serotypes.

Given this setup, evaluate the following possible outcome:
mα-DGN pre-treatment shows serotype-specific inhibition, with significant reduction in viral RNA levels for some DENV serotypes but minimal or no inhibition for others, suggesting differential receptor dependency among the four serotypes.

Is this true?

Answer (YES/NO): NO